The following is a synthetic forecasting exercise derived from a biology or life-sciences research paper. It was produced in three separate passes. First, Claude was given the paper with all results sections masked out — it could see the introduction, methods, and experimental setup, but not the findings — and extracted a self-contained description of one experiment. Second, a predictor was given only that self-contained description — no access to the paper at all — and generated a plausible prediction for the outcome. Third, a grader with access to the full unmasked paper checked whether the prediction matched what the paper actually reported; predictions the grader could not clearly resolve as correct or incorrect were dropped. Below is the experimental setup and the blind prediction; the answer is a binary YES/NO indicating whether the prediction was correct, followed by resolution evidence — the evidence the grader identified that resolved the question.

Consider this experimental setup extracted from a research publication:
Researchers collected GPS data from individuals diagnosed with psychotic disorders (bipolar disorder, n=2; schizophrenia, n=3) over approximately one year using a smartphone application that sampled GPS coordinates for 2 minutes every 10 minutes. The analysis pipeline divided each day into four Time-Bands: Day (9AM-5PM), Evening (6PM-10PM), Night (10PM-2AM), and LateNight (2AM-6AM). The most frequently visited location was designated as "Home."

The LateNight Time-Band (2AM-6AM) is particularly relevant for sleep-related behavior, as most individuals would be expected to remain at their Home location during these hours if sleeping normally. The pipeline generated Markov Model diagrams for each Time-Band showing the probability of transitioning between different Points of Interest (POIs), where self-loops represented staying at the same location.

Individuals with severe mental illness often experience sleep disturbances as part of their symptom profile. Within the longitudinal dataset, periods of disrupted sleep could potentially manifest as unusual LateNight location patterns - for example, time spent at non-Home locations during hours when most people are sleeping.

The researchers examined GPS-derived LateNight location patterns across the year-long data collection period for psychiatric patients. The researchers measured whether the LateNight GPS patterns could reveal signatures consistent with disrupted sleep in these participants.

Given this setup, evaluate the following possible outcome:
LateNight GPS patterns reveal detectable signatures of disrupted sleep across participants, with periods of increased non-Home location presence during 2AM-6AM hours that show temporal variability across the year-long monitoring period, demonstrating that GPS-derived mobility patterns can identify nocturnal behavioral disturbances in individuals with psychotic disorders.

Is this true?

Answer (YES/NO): YES